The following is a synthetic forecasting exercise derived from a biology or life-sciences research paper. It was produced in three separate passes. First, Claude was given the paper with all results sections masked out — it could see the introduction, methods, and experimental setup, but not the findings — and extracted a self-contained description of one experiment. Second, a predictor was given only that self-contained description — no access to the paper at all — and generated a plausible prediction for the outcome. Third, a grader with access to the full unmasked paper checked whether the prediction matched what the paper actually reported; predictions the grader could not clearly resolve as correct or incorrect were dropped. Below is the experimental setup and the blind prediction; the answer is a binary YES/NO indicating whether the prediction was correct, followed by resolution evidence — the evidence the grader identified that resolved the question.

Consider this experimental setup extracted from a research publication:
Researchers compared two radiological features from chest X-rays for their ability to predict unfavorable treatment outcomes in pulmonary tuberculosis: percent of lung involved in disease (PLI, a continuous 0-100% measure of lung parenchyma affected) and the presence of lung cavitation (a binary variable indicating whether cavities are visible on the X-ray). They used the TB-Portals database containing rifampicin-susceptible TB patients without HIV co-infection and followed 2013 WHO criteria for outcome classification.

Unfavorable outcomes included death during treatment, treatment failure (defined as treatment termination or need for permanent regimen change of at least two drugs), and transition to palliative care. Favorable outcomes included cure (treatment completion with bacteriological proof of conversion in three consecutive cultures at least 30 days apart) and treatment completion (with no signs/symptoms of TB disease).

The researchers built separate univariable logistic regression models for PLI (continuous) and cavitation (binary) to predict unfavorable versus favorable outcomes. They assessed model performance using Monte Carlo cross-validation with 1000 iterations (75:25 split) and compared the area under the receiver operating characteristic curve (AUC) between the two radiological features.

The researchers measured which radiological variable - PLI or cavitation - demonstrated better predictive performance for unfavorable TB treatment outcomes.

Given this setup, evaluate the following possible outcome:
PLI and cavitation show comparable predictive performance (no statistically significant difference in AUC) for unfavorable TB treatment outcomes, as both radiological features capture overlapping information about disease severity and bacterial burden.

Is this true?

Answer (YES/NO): NO